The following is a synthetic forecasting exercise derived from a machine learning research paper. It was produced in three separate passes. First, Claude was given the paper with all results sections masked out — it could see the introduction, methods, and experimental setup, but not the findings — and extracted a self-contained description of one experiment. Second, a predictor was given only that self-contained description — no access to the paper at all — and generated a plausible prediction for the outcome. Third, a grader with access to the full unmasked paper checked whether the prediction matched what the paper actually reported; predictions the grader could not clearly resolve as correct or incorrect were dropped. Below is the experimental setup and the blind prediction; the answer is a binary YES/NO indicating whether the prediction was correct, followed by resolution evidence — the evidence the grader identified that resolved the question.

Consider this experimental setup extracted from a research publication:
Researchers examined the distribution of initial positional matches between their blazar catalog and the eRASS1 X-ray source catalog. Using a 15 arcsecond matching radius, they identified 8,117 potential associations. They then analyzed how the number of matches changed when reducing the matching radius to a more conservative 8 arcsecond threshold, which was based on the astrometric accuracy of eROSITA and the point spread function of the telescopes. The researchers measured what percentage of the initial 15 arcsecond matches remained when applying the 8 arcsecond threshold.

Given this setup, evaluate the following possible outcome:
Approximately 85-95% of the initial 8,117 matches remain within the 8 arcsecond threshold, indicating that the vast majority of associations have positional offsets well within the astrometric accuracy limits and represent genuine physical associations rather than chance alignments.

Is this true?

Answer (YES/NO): NO